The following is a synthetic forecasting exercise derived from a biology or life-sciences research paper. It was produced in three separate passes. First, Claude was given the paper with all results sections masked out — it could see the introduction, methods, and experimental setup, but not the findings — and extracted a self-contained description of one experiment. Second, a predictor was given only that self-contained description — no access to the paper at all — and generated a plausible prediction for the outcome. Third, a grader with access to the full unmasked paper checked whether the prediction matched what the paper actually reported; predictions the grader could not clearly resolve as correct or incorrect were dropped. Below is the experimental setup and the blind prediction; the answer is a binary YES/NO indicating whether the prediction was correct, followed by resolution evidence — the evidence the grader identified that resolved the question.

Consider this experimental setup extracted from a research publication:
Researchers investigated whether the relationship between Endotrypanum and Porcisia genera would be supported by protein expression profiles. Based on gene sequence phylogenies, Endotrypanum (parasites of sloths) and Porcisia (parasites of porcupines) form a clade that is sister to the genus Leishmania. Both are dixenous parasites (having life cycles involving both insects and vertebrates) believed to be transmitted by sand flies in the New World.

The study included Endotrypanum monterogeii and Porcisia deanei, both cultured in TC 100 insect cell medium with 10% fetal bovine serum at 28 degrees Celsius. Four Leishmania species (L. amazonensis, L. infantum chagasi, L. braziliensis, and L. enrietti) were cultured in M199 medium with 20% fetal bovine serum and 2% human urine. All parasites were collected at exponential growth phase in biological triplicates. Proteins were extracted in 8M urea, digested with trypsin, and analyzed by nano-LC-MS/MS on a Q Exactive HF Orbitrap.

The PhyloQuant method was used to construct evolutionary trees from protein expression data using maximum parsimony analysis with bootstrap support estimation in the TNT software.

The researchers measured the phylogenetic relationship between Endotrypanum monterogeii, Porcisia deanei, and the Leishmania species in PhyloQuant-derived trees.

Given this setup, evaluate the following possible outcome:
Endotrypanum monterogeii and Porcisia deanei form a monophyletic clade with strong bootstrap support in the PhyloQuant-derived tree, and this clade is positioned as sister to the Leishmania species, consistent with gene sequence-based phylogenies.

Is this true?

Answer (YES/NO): YES